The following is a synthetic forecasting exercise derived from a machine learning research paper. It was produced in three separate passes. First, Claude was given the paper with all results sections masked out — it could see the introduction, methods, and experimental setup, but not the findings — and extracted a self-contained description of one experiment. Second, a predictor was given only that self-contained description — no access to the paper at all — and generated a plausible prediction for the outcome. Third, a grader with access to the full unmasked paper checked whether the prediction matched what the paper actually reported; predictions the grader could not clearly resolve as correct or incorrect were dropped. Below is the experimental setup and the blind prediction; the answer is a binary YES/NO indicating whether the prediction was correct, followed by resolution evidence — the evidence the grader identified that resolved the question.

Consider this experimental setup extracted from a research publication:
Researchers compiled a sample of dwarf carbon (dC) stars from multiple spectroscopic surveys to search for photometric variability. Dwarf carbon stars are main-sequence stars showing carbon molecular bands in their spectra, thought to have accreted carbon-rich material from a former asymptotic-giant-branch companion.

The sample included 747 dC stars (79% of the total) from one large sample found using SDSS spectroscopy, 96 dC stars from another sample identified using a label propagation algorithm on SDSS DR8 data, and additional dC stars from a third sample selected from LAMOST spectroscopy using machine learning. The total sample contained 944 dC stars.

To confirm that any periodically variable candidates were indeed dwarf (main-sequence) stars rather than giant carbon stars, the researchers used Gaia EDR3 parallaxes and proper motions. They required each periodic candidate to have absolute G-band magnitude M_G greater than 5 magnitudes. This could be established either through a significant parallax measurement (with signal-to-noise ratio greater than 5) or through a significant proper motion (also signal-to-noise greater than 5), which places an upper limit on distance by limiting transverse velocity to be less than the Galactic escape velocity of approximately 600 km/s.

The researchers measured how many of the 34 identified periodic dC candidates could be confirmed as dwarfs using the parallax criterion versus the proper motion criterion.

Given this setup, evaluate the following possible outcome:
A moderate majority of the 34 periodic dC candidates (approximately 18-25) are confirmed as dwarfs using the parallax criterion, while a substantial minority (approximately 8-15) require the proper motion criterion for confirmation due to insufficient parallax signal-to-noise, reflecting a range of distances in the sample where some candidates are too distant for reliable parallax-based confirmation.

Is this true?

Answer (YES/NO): NO